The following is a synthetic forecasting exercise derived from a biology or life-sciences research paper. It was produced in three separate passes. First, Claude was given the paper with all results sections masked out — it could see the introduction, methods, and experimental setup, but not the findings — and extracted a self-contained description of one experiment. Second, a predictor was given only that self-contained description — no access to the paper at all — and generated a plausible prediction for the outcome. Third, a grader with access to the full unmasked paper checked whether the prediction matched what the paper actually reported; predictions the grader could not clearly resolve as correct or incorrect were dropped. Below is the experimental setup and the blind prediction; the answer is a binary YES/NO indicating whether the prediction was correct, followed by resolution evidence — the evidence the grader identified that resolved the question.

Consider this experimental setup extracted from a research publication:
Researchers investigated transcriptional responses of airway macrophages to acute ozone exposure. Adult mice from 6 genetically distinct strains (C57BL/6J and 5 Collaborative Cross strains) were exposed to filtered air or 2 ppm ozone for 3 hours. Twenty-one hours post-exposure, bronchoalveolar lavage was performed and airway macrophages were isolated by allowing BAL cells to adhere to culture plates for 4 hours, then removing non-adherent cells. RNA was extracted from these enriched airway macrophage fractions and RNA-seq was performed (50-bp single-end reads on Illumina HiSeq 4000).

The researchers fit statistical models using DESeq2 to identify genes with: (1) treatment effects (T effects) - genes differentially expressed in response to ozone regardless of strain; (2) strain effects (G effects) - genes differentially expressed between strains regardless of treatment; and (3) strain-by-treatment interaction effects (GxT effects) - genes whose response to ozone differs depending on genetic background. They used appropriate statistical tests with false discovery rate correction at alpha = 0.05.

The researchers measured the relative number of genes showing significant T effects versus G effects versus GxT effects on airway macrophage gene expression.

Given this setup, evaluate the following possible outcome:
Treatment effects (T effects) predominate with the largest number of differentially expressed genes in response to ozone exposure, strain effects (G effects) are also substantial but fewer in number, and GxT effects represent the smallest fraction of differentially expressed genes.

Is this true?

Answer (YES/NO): NO